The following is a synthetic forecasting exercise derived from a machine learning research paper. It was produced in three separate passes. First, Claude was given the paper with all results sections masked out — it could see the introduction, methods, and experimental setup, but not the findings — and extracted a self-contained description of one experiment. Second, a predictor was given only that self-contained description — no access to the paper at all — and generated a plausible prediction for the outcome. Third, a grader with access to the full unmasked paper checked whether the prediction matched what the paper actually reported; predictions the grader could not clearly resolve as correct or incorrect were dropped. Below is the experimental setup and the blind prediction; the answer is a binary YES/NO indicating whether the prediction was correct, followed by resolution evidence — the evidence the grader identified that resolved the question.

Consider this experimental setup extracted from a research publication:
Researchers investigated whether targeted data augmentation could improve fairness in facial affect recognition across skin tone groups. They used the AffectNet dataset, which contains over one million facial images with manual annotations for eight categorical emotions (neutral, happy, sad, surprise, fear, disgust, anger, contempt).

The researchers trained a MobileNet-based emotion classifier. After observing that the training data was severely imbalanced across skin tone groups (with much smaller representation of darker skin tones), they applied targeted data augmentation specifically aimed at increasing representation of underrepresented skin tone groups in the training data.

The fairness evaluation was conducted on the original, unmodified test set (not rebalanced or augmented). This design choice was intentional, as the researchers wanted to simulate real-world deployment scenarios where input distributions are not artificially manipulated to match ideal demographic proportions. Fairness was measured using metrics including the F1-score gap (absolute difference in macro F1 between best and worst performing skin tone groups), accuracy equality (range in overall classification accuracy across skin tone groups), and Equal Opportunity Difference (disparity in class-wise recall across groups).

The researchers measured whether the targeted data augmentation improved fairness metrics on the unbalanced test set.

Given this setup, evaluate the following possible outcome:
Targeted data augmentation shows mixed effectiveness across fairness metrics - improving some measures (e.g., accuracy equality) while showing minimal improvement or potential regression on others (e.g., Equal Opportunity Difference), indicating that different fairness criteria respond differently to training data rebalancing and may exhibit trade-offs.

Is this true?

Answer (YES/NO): NO